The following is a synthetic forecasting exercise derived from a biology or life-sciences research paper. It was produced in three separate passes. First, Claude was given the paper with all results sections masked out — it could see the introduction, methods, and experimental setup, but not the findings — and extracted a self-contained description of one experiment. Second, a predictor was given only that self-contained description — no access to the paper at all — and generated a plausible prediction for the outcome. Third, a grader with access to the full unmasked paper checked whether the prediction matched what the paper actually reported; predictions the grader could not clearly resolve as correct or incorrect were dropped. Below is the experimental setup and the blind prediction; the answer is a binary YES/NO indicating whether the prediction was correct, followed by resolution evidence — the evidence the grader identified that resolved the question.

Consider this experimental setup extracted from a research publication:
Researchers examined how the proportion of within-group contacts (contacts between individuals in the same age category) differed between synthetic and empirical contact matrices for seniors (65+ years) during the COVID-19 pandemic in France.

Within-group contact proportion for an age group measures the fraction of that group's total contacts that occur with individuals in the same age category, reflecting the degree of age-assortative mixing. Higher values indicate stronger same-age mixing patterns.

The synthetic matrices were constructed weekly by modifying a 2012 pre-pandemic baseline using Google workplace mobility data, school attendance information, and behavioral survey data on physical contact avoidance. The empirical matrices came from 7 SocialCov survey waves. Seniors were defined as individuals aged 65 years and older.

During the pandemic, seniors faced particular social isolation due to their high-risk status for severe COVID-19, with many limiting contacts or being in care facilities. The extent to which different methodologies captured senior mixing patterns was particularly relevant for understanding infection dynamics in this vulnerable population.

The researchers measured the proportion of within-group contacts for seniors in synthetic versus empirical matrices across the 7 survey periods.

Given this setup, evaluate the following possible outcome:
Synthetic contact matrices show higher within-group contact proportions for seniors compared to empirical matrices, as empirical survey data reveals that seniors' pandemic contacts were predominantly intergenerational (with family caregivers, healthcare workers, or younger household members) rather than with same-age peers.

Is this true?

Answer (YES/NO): YES